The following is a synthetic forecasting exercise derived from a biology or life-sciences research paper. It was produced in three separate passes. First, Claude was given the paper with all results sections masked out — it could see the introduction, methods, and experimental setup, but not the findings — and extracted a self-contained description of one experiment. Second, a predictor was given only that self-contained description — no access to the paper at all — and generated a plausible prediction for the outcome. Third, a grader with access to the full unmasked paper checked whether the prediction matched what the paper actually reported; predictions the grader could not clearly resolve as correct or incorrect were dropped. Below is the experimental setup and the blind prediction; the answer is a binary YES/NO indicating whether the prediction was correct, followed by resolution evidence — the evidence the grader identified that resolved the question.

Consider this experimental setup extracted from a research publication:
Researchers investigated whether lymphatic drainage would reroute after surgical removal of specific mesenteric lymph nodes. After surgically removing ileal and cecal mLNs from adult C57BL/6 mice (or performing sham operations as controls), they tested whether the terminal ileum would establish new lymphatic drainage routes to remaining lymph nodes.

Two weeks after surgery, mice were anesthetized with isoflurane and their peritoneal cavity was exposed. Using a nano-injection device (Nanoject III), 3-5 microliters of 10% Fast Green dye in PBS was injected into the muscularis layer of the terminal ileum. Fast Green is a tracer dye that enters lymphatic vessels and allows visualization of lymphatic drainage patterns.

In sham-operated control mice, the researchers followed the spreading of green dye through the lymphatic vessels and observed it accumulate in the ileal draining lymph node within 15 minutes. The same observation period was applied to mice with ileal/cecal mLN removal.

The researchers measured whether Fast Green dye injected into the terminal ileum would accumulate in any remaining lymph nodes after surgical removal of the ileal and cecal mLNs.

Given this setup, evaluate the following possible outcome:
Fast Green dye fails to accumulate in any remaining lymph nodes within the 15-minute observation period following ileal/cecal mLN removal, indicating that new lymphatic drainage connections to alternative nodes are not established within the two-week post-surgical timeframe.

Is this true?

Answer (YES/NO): YES